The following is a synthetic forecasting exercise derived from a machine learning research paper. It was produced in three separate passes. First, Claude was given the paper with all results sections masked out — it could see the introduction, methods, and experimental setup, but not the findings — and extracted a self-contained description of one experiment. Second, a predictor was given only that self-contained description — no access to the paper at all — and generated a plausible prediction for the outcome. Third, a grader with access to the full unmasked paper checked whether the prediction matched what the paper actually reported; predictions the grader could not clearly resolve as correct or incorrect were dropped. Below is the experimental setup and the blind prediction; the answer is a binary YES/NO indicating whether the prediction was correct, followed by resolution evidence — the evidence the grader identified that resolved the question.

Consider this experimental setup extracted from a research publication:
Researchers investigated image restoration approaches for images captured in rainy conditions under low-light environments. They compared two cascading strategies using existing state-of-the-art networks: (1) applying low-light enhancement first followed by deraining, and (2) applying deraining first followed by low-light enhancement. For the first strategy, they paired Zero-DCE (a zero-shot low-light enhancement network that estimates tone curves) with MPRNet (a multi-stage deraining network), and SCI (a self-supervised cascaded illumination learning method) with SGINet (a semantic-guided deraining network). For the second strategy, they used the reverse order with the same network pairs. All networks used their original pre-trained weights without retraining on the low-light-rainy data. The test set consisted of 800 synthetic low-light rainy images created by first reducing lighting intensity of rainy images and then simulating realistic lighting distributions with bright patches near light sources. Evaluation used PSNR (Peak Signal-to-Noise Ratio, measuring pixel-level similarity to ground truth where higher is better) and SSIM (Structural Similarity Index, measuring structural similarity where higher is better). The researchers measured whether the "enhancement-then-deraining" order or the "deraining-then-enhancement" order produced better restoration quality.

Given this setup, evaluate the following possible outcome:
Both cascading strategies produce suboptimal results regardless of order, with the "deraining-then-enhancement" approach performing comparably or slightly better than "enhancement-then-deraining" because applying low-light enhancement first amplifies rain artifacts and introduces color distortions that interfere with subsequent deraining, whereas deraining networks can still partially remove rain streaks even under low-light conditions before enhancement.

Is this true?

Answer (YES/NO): YES